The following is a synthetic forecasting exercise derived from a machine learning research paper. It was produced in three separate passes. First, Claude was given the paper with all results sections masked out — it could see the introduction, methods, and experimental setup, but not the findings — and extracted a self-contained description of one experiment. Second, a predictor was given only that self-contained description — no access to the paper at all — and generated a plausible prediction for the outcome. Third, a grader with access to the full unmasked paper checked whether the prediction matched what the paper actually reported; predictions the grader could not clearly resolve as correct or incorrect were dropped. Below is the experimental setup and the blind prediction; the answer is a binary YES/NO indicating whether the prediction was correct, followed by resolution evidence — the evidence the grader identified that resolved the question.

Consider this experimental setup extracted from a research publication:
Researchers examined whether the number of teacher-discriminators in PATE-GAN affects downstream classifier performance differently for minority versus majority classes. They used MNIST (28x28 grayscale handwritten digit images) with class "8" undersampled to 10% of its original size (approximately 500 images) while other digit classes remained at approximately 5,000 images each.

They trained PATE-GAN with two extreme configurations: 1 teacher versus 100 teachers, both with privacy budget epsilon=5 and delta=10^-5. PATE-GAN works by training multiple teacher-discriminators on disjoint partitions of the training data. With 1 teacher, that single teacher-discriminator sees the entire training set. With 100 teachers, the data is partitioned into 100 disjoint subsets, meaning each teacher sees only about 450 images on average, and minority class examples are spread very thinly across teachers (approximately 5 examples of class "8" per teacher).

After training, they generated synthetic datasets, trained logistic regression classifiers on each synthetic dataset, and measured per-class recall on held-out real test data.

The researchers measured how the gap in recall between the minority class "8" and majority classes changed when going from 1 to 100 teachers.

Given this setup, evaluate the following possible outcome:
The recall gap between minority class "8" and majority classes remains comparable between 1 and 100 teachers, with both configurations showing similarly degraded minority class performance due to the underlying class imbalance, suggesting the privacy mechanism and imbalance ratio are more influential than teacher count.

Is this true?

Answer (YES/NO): NO